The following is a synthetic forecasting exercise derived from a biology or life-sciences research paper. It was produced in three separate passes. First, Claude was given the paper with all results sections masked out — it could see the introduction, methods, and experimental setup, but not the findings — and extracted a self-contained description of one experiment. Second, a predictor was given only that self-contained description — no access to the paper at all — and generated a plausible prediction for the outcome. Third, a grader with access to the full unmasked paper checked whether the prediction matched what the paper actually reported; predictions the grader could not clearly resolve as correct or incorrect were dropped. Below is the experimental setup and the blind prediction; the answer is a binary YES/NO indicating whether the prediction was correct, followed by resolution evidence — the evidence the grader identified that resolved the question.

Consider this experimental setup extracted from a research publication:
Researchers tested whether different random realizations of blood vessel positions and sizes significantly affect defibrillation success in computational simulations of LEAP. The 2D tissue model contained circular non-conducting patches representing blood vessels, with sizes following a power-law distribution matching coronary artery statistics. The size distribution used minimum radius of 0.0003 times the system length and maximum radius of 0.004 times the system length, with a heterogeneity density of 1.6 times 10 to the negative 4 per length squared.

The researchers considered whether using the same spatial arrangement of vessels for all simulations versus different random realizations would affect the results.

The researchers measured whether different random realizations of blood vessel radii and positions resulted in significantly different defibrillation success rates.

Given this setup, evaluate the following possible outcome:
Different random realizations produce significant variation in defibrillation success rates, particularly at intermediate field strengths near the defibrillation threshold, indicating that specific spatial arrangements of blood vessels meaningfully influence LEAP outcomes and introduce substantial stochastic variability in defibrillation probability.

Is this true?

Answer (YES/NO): NO